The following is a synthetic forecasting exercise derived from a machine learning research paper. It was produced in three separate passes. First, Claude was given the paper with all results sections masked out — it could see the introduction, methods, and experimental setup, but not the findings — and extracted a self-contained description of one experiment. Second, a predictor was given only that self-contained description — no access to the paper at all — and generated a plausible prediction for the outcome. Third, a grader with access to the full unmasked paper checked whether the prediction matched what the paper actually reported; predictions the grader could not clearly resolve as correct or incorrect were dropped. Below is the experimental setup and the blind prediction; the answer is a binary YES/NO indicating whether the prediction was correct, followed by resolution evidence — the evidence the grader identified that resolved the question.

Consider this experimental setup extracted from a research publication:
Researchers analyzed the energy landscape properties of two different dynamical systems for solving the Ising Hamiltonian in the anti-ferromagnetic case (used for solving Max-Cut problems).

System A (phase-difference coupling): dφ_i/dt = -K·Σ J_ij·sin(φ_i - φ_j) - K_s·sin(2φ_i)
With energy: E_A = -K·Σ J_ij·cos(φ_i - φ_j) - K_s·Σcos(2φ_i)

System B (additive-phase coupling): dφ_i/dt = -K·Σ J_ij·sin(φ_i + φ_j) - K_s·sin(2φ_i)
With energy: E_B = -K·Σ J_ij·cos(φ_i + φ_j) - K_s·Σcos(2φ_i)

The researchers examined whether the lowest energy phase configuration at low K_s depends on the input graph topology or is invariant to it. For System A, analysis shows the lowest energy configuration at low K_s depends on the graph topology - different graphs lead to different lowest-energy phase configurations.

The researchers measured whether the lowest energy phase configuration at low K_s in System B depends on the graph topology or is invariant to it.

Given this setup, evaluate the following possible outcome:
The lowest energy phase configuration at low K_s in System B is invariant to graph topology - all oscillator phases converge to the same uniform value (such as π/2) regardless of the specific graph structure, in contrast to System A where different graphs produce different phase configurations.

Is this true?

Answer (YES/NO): YES